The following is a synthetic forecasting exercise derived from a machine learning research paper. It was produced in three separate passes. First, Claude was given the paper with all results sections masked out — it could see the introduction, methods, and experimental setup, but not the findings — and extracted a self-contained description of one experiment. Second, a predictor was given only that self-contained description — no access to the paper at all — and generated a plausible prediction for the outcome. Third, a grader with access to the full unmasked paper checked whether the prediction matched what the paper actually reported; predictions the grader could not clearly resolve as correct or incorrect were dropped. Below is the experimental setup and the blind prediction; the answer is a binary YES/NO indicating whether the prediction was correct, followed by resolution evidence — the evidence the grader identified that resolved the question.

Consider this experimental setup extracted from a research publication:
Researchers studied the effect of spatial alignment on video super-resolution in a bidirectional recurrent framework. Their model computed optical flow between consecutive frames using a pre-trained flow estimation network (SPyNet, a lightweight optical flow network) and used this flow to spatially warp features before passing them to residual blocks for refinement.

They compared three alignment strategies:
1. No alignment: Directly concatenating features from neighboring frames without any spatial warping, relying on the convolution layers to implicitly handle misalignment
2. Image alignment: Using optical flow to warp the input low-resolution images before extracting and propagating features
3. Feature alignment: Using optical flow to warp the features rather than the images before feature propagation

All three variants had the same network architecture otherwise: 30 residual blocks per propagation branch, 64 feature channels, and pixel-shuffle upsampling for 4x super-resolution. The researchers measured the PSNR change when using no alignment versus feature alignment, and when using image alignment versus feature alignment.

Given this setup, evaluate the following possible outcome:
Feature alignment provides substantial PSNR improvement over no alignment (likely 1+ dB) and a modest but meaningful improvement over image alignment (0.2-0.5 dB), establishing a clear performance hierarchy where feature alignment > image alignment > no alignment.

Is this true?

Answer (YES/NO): NO